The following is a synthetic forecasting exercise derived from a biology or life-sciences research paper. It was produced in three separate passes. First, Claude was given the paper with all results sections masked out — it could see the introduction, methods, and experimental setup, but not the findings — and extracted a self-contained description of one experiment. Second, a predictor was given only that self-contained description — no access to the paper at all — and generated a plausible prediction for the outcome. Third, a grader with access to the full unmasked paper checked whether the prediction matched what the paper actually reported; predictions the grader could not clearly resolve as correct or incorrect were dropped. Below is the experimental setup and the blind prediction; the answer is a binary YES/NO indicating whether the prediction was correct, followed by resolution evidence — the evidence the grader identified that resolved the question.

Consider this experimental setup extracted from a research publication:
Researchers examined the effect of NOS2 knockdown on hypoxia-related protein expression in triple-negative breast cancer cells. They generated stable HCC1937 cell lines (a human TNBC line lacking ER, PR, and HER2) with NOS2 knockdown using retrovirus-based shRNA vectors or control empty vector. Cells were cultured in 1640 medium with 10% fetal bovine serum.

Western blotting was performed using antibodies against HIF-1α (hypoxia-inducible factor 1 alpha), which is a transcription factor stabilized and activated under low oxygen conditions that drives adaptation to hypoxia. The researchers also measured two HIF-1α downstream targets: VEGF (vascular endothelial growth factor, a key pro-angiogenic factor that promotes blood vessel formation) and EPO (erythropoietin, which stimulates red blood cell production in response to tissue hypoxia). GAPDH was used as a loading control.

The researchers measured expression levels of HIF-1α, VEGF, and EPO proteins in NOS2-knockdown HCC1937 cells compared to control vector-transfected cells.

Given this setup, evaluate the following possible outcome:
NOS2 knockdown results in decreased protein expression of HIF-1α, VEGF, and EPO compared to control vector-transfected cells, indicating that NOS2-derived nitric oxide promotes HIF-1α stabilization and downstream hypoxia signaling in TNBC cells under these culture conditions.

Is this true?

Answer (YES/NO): NO